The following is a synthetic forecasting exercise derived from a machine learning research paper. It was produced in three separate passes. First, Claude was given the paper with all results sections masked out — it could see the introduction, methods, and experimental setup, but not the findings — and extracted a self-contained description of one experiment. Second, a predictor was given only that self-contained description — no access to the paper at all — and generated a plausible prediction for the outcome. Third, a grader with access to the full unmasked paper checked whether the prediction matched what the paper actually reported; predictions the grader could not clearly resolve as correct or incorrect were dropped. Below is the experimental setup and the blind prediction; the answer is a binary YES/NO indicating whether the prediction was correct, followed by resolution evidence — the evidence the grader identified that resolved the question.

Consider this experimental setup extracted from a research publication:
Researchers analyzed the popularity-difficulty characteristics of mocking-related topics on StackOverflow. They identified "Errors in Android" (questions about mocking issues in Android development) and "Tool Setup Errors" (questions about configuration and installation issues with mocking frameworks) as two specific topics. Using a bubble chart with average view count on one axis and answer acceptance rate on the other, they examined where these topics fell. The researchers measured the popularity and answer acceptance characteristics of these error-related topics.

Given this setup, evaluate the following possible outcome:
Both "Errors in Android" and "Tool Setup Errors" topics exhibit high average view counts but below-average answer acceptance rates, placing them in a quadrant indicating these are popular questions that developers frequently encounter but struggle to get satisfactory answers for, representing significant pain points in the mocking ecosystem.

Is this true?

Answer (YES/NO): NO